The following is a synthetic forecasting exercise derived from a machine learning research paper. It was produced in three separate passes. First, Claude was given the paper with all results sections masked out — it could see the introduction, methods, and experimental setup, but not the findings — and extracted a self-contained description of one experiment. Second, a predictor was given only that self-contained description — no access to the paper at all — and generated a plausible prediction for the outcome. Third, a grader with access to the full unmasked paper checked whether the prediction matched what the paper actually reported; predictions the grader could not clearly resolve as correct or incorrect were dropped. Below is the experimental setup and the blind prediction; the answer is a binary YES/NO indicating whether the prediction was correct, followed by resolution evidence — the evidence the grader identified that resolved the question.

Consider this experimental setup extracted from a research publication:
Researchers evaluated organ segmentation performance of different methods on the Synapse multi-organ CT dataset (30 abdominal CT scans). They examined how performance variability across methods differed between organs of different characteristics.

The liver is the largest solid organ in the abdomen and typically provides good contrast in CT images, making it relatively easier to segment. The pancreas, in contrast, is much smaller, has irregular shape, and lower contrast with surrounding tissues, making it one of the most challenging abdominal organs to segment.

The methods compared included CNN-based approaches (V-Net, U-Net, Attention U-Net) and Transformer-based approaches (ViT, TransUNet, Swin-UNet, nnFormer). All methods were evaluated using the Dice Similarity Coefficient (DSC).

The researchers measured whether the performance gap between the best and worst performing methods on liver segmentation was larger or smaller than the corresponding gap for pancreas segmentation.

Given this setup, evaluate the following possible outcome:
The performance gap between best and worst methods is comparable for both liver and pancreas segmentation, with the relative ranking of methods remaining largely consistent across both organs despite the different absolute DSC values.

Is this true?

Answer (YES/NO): NO